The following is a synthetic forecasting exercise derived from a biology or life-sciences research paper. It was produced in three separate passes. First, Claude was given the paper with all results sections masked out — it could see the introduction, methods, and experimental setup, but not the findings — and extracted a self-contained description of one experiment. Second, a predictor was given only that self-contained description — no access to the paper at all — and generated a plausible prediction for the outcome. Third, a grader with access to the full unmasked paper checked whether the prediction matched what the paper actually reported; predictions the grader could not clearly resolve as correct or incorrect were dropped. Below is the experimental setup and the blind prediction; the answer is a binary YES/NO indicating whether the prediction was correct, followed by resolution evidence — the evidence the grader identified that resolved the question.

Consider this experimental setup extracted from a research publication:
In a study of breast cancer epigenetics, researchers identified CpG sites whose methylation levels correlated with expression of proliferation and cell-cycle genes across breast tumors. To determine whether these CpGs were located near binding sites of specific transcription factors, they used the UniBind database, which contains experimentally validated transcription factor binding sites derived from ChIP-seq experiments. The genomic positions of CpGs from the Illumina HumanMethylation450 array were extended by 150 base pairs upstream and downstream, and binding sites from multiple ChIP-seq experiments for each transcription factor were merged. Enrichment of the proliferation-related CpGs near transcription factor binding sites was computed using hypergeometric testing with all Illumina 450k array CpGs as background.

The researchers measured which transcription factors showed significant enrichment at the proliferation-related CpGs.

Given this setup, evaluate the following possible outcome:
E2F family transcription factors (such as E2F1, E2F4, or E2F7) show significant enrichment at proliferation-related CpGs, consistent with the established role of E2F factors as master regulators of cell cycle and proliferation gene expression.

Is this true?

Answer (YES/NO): NO